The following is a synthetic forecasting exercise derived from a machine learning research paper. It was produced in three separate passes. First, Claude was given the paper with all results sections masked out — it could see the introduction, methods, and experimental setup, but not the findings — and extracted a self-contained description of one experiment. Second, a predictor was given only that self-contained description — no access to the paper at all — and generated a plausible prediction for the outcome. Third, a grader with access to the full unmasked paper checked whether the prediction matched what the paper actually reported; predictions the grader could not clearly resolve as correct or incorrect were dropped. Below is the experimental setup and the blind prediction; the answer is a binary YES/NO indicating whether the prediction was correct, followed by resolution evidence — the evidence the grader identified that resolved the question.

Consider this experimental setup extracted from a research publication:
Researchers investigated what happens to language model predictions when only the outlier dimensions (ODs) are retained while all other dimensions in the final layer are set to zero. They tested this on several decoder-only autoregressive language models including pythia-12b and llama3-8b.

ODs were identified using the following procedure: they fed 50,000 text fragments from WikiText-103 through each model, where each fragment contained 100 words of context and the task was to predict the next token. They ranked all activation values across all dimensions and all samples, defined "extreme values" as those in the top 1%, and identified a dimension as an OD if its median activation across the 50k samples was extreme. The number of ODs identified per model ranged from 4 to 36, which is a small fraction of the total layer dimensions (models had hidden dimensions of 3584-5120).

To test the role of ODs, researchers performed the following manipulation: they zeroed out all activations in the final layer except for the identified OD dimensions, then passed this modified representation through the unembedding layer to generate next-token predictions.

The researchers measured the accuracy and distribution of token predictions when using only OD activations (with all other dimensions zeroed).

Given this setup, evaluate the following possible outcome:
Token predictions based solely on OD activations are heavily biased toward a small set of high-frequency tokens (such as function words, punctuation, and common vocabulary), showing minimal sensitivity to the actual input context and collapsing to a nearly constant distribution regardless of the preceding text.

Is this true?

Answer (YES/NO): YES